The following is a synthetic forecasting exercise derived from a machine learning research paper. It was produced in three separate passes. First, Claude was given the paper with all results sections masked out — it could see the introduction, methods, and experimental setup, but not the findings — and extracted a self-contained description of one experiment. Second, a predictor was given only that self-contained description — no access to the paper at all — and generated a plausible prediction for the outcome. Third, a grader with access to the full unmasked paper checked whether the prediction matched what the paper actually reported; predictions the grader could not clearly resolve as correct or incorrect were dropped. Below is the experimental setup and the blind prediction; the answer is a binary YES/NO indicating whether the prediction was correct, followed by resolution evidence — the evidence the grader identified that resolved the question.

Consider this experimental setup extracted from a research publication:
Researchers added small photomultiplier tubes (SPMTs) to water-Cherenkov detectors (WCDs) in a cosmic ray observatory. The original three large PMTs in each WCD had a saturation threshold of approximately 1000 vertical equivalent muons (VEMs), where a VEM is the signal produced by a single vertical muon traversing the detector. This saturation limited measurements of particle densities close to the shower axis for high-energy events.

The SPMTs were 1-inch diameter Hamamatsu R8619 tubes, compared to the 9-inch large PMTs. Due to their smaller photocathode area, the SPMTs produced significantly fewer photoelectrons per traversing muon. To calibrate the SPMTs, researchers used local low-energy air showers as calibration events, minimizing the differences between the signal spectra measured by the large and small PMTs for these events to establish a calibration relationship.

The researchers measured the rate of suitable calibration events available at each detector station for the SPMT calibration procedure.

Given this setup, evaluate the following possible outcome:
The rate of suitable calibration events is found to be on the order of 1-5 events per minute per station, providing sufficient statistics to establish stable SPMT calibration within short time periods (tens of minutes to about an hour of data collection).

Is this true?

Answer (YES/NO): YES